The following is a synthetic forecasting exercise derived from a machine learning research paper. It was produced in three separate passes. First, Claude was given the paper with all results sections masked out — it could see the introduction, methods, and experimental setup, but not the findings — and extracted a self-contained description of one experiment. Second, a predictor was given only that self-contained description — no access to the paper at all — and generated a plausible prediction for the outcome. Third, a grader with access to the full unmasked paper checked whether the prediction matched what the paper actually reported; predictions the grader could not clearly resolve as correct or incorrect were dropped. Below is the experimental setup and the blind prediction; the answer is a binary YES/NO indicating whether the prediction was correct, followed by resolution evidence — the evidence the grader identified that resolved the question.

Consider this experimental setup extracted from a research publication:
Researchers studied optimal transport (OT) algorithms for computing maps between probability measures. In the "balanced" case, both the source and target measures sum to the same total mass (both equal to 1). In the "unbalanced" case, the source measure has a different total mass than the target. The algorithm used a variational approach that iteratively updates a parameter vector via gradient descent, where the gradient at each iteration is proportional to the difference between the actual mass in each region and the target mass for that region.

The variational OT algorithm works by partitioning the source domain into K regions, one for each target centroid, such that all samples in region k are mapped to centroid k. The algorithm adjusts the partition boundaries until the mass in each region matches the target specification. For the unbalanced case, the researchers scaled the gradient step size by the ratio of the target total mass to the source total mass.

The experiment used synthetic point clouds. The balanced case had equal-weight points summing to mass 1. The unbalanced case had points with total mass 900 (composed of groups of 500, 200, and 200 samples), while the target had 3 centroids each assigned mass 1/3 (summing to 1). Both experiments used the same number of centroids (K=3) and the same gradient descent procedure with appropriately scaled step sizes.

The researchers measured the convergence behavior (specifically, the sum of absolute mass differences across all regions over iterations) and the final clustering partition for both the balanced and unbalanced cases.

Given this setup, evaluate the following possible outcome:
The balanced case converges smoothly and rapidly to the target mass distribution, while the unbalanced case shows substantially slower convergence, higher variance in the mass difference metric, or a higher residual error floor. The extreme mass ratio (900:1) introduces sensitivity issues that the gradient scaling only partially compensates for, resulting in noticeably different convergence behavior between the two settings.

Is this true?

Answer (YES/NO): NO